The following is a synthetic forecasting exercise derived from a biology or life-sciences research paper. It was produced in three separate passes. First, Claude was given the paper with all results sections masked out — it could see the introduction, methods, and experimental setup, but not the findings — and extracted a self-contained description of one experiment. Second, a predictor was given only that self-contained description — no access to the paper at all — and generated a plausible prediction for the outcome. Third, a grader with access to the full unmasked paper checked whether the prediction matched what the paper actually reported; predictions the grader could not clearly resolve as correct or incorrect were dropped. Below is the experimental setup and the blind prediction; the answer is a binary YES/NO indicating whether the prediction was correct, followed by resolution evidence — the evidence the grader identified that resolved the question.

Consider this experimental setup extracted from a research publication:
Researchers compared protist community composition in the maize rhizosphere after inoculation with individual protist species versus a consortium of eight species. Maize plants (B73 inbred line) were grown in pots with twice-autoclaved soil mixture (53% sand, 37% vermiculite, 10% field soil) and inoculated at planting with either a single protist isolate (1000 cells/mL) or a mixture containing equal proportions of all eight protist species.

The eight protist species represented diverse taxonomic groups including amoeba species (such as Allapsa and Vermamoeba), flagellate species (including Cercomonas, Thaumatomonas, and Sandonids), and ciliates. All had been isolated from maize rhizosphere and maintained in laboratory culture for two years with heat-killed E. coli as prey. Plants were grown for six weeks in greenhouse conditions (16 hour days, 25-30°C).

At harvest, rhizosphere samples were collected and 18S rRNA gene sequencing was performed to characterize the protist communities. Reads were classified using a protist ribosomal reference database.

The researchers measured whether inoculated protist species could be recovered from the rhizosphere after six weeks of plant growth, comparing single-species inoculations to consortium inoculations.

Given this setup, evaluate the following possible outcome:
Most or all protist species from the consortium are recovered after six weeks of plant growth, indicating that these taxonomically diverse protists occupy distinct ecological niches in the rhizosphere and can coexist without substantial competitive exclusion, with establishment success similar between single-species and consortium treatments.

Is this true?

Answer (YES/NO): NO